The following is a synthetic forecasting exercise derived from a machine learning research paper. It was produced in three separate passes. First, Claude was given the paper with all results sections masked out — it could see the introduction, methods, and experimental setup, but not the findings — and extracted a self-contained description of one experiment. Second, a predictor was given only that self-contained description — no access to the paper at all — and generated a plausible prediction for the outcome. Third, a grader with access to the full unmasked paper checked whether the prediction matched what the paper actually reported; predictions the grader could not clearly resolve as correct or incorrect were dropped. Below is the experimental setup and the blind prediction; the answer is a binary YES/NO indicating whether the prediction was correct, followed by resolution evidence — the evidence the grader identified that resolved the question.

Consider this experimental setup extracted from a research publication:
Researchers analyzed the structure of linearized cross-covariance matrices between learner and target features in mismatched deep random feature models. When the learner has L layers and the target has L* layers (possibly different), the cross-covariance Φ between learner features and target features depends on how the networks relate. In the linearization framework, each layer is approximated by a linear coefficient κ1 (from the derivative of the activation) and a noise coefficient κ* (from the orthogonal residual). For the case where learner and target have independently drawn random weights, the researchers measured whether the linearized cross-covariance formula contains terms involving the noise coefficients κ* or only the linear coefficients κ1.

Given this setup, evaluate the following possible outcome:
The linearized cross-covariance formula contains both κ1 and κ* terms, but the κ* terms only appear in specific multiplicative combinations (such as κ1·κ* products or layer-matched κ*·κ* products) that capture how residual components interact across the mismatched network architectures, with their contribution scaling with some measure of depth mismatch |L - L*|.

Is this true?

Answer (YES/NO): NO